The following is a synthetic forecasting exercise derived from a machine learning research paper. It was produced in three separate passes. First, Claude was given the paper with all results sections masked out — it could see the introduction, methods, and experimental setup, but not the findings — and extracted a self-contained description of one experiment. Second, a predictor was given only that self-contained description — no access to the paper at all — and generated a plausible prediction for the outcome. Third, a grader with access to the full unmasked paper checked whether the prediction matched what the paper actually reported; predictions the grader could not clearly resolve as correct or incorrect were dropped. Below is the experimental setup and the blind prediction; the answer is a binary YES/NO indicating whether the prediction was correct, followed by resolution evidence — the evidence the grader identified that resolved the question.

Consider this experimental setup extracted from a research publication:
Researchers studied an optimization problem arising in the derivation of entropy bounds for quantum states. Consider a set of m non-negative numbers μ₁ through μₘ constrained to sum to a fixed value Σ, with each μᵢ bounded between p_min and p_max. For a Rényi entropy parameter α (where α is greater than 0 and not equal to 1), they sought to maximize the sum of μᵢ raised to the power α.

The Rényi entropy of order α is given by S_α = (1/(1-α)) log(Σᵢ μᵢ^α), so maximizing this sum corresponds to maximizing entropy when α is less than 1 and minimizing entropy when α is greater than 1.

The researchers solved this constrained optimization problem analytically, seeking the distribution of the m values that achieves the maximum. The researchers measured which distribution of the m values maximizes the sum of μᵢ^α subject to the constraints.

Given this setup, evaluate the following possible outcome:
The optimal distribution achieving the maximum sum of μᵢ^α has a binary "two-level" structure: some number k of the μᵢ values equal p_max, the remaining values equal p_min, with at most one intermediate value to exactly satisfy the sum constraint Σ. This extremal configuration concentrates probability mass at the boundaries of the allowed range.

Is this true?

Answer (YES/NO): NO